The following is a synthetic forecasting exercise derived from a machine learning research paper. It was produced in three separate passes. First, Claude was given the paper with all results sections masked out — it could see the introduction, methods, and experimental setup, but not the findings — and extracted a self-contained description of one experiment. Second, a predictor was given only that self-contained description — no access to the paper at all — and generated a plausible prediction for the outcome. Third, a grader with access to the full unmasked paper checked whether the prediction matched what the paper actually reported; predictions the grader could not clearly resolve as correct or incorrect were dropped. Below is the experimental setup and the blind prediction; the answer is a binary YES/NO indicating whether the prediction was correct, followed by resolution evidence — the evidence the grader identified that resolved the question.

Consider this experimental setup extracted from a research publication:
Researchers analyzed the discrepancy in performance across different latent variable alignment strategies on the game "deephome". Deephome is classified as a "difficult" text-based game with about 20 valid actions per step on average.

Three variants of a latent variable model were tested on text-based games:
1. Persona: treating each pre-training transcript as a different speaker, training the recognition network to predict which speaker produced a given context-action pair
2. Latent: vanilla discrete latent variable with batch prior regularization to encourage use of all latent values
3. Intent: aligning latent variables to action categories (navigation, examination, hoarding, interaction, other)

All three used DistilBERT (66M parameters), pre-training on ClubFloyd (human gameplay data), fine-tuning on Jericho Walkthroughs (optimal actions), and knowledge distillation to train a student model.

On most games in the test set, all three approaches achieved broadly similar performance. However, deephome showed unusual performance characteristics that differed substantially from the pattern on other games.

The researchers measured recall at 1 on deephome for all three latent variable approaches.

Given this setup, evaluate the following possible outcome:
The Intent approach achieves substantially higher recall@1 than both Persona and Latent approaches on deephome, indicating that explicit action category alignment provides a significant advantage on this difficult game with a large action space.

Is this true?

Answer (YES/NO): NO